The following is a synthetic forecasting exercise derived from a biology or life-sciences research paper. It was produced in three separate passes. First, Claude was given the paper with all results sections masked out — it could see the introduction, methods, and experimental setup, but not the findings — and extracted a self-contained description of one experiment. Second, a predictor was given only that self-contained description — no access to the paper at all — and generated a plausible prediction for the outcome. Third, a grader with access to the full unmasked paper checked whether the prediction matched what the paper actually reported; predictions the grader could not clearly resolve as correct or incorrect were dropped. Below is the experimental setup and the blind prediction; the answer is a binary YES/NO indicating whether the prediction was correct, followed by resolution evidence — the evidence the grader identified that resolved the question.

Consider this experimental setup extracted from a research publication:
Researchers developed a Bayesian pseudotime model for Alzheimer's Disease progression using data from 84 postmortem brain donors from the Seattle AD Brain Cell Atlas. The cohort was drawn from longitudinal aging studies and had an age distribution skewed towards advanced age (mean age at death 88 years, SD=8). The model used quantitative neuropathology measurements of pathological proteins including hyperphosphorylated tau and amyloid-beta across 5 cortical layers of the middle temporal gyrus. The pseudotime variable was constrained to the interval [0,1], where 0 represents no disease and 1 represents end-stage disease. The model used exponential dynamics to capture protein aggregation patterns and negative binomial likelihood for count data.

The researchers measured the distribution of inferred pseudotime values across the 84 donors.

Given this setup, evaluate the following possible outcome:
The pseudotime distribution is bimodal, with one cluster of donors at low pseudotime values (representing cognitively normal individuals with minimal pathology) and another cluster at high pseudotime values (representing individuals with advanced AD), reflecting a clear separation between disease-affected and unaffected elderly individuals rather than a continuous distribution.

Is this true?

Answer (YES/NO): NO